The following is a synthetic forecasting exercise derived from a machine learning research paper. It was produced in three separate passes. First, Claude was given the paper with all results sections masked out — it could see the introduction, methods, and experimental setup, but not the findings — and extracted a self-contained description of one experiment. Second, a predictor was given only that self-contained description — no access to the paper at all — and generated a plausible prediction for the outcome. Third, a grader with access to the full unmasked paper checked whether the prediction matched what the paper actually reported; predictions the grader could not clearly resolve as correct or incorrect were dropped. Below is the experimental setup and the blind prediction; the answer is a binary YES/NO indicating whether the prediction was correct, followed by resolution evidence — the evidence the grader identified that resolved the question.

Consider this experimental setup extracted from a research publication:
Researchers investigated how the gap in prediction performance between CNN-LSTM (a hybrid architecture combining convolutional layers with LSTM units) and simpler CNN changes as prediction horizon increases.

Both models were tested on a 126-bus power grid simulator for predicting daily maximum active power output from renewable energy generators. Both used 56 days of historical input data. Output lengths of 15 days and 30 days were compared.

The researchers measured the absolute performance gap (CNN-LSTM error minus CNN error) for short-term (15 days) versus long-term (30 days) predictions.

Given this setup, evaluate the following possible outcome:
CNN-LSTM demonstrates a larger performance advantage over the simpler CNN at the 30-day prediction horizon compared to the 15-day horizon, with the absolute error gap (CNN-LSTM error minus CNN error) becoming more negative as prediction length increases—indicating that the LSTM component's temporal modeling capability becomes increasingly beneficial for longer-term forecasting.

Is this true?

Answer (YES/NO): NO